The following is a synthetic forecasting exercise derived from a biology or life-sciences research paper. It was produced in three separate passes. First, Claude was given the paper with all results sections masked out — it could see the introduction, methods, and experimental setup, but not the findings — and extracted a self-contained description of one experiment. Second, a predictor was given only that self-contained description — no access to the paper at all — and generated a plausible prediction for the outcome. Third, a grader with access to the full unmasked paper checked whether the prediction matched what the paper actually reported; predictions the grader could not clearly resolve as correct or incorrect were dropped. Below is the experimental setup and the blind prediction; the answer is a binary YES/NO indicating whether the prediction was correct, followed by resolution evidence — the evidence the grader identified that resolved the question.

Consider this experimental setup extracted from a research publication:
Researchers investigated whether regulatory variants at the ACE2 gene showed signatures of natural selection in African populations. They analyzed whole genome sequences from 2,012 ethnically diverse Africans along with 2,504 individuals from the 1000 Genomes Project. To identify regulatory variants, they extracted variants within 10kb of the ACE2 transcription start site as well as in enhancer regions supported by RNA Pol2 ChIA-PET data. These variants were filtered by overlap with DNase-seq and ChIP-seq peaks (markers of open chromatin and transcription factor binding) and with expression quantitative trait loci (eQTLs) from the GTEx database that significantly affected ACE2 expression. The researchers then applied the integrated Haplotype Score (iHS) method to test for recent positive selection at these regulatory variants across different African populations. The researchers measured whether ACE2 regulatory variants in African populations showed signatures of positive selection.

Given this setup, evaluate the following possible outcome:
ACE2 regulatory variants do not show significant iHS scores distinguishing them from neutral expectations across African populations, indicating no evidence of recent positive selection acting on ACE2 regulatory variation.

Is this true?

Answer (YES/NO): NO